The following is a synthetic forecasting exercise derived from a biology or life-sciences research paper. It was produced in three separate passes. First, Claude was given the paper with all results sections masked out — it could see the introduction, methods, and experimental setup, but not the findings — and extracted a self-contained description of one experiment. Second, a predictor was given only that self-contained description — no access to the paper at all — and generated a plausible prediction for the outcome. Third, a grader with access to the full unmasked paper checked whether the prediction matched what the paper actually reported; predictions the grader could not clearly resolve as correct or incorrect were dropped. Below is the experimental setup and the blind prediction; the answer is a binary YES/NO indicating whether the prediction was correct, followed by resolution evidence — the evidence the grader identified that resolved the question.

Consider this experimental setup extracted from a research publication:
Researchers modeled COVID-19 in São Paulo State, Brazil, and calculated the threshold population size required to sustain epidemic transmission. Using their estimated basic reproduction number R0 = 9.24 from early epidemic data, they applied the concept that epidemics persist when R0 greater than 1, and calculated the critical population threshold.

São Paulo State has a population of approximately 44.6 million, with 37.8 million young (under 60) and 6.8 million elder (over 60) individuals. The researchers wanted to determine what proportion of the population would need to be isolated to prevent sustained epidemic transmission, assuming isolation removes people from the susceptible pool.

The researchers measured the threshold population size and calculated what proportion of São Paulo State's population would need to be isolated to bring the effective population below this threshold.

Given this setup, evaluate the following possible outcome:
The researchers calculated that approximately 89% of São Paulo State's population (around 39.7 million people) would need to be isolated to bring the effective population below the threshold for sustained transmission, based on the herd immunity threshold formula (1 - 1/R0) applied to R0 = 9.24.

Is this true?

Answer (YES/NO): YES